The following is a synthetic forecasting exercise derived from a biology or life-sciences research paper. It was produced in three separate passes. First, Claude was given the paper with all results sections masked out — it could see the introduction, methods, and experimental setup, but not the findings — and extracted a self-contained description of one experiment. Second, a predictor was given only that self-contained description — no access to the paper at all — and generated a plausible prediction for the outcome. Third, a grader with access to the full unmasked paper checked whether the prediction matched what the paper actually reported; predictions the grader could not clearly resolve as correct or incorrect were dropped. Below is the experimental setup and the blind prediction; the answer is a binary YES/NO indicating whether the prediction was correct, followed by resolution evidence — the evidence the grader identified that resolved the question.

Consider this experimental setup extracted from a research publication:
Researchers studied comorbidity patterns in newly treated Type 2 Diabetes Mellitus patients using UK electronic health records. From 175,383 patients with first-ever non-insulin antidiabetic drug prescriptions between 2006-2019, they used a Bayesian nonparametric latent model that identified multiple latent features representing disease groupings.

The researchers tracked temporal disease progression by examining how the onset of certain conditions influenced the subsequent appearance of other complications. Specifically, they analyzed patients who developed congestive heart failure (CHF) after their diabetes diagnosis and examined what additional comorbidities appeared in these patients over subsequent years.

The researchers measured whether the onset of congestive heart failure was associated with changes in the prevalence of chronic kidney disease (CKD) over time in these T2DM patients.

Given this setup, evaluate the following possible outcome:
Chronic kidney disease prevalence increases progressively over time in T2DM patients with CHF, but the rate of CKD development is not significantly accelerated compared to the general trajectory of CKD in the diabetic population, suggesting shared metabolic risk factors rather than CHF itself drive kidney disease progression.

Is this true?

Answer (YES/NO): NO